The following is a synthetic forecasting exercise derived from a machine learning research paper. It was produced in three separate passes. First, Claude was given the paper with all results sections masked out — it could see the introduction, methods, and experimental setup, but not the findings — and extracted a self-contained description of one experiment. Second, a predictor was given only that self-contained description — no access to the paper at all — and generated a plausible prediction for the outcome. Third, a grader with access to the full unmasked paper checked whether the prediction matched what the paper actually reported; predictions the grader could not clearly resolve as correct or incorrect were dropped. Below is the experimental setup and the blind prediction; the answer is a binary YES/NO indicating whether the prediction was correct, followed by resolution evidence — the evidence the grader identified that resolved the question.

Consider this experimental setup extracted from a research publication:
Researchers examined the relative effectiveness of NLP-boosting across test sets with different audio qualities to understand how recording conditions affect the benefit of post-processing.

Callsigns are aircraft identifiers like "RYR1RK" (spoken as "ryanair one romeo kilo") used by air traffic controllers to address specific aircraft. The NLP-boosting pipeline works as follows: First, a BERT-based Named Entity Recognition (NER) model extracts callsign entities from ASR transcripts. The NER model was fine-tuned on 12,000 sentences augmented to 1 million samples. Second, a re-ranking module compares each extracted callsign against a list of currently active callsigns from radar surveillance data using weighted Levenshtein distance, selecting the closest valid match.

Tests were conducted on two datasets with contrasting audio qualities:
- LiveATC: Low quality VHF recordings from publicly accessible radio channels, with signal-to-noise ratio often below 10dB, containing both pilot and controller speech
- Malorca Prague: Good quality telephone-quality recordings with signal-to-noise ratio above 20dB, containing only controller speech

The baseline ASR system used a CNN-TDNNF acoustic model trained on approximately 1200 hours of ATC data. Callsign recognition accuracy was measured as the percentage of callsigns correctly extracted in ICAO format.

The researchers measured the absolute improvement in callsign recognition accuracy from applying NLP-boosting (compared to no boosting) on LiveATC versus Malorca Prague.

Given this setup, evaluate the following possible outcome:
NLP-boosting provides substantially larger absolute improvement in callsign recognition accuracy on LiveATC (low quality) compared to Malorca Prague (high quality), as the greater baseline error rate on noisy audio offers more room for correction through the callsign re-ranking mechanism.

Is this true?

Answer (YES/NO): YES